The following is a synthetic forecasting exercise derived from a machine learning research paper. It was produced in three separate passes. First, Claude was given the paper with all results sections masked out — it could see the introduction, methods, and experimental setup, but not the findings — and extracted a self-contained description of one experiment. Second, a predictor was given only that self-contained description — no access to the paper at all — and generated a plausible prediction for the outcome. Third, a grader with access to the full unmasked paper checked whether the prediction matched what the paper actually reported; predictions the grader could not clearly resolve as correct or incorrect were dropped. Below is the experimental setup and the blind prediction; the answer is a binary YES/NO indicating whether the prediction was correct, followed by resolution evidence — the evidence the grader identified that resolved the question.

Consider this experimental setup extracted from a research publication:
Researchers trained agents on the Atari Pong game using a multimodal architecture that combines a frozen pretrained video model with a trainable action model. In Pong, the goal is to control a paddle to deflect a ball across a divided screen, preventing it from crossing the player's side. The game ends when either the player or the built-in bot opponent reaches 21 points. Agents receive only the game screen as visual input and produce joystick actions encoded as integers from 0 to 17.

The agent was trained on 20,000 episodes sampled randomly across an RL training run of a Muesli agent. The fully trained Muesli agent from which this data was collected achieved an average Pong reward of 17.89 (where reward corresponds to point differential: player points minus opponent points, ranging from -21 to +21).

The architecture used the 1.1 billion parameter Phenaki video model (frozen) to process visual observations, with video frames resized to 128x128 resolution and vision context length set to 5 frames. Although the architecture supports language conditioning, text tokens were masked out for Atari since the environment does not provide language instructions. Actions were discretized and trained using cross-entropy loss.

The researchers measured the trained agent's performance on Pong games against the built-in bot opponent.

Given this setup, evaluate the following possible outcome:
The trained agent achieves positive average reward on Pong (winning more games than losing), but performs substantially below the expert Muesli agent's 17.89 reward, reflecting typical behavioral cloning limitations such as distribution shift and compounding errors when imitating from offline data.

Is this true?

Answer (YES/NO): NO